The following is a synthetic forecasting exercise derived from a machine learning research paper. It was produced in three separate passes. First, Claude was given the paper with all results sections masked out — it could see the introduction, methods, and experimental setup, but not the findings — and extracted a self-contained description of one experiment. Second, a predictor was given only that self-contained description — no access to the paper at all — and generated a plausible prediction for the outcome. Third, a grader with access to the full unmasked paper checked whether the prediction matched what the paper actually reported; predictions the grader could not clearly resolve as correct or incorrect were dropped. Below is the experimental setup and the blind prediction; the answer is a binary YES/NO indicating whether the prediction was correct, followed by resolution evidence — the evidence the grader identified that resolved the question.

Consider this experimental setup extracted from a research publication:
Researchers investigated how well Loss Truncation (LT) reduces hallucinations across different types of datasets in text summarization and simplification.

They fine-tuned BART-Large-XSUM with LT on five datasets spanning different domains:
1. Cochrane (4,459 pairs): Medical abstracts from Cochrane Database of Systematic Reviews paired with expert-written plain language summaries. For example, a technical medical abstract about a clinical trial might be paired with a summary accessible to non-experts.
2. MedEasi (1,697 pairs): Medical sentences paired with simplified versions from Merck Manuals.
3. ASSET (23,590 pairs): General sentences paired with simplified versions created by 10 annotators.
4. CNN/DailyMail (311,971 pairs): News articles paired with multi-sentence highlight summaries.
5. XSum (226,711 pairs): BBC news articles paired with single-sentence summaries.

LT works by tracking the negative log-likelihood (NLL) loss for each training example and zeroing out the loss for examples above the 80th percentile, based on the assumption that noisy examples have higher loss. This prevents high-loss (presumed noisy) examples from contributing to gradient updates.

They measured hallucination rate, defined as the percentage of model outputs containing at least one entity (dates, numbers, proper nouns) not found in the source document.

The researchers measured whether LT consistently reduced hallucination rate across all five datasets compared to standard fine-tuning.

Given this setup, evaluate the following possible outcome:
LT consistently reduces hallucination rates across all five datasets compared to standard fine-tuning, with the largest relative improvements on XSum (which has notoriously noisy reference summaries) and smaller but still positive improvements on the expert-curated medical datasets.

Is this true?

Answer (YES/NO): NO